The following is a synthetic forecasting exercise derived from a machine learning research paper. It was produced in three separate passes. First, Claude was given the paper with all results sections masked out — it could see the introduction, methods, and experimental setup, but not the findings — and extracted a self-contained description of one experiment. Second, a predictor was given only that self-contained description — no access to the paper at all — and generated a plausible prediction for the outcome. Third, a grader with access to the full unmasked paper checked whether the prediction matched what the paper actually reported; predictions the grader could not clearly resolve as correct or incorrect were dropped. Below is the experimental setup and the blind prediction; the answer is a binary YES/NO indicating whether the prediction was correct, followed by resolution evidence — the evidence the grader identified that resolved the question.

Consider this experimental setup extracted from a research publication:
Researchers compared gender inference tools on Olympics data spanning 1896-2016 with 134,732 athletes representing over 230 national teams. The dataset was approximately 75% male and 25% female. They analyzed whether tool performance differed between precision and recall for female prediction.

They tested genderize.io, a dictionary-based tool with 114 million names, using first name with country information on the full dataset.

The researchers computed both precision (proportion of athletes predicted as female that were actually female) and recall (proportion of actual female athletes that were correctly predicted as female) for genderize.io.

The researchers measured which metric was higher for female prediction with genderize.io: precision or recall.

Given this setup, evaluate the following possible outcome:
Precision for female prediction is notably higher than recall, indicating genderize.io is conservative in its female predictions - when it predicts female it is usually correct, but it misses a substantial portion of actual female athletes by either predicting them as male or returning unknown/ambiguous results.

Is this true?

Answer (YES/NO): NO